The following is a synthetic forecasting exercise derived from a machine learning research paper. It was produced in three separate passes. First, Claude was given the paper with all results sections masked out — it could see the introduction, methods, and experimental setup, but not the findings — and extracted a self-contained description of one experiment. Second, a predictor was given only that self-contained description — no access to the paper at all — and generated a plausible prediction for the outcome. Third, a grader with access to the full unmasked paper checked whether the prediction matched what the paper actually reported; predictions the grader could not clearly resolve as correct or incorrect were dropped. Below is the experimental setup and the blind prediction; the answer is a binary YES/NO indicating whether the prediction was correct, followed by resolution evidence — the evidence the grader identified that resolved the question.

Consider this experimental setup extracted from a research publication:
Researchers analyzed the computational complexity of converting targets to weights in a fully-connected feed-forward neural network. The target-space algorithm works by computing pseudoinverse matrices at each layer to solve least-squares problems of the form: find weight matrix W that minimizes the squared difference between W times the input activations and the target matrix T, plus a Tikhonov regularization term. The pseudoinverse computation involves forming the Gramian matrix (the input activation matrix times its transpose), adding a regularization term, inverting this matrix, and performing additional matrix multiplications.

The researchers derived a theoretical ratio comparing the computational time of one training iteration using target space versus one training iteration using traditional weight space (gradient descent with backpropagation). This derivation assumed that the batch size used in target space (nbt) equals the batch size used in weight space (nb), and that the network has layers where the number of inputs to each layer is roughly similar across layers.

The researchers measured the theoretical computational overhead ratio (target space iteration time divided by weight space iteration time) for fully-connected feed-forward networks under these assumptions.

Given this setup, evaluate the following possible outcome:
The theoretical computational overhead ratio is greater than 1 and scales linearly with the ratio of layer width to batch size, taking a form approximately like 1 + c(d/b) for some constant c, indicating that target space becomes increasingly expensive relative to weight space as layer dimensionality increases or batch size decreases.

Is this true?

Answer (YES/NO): NO